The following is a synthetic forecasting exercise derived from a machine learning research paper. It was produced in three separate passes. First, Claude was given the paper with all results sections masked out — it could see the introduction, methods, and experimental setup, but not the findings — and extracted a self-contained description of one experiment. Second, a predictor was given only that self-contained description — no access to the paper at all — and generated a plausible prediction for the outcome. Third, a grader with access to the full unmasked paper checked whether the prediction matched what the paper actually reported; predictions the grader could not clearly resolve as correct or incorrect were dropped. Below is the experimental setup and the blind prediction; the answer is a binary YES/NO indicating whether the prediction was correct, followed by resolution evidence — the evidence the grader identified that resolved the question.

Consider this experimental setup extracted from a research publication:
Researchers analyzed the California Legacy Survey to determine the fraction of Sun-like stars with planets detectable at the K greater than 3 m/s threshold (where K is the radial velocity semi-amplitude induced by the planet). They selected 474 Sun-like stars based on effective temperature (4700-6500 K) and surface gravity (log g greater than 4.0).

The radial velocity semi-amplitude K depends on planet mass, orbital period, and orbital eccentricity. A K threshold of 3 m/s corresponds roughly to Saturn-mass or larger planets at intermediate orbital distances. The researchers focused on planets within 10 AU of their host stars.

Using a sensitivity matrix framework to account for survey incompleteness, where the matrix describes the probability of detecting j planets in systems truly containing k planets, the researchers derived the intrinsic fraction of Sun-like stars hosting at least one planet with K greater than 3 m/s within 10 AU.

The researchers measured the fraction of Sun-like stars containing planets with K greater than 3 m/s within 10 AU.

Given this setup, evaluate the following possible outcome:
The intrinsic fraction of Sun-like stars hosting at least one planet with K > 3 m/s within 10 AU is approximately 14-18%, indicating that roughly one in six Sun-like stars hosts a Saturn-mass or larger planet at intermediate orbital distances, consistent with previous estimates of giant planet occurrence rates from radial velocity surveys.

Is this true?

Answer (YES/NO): NO